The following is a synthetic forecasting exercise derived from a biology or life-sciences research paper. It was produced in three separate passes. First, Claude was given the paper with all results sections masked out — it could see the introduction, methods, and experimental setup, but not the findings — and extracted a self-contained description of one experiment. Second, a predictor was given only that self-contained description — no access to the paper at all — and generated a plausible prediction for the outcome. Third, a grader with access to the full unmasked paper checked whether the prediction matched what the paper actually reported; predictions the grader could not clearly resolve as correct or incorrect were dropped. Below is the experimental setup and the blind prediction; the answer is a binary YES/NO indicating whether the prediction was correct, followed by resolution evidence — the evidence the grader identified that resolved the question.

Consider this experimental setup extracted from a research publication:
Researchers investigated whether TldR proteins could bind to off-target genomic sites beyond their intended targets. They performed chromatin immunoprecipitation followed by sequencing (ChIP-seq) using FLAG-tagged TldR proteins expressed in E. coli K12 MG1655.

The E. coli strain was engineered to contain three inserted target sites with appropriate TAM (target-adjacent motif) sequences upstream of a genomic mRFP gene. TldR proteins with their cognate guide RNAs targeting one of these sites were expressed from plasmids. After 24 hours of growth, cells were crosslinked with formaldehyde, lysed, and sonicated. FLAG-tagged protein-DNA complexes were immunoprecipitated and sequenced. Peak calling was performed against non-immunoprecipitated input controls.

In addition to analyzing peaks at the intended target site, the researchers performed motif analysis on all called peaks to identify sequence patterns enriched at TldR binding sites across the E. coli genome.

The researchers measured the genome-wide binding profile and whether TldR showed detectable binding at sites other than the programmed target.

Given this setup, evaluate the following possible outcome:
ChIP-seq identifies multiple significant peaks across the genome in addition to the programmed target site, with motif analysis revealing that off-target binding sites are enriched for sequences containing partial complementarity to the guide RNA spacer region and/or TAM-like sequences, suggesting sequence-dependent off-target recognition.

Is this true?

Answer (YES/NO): YES